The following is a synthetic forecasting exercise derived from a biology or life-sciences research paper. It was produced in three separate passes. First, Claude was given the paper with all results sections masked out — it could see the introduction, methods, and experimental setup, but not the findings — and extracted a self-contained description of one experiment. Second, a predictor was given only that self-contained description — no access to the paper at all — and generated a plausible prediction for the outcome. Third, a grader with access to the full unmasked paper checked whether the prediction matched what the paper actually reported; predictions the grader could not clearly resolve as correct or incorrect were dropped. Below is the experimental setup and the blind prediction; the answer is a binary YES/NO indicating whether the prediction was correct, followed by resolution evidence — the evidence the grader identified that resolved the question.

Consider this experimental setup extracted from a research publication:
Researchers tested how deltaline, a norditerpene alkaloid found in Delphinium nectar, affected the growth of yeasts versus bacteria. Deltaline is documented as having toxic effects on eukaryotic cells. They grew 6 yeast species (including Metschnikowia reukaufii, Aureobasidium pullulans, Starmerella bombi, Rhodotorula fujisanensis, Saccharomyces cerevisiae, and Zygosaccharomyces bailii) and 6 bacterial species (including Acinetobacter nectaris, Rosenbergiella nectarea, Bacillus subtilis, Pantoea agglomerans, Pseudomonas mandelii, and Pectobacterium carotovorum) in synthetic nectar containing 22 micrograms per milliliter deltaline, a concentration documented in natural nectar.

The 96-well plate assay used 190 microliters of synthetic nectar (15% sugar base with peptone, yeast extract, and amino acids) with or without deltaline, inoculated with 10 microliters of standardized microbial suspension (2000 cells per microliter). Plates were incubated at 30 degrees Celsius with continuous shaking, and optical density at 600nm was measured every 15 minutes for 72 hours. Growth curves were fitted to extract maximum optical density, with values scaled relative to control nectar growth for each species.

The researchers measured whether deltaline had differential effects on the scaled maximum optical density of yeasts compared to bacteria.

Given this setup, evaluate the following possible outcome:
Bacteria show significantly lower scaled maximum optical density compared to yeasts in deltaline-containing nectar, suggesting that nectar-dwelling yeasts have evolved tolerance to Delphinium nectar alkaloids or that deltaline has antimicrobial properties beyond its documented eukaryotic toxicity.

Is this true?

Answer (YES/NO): NO